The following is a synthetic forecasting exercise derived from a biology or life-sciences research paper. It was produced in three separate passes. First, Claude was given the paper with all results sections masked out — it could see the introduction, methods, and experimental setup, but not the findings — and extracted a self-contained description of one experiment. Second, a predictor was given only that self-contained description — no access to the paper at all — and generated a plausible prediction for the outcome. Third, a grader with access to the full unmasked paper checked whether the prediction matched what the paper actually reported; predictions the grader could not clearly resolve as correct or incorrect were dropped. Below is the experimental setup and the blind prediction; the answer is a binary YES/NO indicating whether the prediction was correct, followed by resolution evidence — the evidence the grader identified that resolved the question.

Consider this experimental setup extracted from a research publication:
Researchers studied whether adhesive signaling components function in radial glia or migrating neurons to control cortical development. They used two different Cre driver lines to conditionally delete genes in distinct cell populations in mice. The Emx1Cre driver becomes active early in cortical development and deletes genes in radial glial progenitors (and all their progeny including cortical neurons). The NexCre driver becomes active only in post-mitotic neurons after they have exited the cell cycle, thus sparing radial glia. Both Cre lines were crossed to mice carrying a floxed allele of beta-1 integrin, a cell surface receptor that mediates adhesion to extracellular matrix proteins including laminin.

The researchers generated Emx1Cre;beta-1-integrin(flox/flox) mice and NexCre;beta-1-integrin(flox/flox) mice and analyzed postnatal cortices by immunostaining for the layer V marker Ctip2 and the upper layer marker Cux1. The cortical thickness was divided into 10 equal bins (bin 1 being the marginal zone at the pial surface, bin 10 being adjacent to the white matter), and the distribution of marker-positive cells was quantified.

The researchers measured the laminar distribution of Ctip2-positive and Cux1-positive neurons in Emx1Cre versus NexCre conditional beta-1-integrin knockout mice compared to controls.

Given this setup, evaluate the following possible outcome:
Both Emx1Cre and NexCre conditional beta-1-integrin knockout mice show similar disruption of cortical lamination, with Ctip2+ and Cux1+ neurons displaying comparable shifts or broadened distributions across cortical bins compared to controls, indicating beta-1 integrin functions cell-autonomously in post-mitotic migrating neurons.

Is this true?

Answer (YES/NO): NO